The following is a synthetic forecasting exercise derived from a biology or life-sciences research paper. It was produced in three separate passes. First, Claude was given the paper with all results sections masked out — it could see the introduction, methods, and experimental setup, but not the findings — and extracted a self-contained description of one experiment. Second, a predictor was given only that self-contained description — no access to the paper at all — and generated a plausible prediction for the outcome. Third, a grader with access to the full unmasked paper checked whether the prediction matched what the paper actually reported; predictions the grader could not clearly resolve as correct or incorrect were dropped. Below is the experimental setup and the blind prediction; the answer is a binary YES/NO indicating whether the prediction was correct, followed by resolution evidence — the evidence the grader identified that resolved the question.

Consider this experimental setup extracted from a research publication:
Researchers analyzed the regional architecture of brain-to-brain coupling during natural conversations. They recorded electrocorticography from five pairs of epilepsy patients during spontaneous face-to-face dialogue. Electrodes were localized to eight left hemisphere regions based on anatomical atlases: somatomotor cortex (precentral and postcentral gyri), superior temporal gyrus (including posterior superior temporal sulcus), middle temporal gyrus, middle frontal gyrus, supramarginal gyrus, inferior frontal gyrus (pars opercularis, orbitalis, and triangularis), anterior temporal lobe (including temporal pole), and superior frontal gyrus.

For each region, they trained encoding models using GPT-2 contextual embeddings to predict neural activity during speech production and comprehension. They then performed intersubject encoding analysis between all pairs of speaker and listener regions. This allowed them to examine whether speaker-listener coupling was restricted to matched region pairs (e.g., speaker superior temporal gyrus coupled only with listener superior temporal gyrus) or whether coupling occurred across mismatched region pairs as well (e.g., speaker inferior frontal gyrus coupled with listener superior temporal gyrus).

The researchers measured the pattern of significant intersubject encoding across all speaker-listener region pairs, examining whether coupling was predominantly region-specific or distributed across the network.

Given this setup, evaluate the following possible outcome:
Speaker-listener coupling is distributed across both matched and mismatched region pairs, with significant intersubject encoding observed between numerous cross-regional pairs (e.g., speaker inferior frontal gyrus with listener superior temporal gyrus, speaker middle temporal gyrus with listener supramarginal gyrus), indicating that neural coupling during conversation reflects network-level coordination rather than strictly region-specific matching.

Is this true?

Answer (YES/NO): YES